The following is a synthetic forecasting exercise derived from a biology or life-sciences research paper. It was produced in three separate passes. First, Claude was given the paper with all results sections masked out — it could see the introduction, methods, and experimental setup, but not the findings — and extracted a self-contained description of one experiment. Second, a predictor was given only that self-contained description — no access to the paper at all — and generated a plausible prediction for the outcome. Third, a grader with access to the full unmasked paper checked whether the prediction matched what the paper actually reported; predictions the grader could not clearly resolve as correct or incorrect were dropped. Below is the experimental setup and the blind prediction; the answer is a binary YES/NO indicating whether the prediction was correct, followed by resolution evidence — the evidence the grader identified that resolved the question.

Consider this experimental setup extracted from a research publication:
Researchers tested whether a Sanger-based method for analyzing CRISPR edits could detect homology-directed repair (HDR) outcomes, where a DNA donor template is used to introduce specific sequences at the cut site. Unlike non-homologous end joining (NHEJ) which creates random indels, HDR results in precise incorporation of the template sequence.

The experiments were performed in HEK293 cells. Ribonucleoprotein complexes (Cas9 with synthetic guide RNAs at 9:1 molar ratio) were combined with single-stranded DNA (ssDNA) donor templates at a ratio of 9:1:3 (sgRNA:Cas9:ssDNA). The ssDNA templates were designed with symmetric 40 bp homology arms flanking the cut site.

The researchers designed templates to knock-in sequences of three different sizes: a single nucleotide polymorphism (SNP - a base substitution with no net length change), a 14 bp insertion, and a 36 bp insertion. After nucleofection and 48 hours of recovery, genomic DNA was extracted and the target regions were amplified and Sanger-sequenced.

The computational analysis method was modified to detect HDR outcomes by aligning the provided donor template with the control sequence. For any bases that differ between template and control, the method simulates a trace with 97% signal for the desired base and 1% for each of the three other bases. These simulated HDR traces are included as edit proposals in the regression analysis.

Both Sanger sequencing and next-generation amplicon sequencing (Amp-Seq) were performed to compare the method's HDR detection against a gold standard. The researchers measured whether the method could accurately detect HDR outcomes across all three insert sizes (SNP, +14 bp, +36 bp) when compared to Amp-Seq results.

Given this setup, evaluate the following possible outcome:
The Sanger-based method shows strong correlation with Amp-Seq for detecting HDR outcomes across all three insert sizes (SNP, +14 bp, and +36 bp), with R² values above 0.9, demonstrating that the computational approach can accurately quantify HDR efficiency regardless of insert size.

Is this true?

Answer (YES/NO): YES